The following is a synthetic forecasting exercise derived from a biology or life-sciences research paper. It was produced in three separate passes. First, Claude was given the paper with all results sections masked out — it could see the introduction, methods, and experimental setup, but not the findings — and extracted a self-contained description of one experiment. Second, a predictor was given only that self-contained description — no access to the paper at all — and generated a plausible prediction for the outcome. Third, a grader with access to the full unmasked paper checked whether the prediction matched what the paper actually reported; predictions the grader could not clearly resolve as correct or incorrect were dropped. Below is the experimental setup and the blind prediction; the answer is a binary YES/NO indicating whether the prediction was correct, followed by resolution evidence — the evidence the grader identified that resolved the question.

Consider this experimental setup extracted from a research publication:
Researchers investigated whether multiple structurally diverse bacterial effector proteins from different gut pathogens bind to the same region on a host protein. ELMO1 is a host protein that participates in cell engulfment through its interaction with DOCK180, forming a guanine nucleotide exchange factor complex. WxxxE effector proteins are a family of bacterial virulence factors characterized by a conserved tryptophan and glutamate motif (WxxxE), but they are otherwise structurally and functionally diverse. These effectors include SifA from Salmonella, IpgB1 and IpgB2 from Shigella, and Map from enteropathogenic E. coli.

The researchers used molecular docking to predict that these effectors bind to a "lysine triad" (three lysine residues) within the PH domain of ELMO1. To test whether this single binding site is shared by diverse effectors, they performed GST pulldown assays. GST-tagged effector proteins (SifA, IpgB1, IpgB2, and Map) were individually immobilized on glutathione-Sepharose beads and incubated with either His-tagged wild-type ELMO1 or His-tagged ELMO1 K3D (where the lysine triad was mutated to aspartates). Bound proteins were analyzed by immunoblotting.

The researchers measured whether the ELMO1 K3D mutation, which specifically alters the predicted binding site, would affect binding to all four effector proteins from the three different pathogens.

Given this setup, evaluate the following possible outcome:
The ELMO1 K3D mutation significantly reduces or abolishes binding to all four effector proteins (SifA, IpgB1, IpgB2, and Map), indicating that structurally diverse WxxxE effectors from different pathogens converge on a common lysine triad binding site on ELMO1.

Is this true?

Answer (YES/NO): YES